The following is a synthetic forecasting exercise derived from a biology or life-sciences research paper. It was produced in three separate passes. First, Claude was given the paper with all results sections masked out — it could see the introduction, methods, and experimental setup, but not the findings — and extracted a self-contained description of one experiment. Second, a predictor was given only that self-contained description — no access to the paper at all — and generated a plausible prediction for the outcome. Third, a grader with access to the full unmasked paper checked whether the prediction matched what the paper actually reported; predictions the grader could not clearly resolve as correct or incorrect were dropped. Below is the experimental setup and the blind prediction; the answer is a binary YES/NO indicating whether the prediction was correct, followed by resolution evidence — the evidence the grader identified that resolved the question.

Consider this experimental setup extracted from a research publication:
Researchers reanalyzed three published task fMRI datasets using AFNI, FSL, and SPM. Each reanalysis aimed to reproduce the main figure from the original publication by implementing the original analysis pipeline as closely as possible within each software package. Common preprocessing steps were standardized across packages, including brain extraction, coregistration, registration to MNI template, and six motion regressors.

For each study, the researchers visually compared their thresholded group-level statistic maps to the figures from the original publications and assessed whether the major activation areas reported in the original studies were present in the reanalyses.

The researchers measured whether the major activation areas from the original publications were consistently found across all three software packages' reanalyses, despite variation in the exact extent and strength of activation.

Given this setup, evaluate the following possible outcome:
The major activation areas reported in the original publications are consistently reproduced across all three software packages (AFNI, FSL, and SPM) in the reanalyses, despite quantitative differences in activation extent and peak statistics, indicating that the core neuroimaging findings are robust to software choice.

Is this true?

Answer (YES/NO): NO